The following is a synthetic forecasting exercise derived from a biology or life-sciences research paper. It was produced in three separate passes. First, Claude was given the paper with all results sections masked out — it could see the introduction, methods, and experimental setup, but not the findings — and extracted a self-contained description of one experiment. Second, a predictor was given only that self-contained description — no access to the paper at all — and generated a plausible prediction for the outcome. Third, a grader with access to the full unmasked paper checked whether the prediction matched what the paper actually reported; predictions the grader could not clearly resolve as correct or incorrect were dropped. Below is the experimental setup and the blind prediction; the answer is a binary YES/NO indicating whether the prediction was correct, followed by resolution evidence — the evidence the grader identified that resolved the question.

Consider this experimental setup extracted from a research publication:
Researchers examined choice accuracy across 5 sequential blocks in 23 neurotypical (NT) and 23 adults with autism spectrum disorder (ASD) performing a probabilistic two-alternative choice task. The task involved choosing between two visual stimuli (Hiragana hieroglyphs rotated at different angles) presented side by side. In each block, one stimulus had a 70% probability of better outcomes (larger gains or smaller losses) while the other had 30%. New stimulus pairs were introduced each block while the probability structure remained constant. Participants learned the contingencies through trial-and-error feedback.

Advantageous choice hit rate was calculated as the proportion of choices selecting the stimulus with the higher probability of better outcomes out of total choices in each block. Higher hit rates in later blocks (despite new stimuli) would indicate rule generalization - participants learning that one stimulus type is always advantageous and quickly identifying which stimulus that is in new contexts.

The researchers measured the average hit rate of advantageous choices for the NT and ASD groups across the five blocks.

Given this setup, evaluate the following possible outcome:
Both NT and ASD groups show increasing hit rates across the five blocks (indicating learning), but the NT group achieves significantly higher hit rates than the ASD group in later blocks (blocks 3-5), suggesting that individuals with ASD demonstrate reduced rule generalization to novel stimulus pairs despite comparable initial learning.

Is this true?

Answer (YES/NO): NO